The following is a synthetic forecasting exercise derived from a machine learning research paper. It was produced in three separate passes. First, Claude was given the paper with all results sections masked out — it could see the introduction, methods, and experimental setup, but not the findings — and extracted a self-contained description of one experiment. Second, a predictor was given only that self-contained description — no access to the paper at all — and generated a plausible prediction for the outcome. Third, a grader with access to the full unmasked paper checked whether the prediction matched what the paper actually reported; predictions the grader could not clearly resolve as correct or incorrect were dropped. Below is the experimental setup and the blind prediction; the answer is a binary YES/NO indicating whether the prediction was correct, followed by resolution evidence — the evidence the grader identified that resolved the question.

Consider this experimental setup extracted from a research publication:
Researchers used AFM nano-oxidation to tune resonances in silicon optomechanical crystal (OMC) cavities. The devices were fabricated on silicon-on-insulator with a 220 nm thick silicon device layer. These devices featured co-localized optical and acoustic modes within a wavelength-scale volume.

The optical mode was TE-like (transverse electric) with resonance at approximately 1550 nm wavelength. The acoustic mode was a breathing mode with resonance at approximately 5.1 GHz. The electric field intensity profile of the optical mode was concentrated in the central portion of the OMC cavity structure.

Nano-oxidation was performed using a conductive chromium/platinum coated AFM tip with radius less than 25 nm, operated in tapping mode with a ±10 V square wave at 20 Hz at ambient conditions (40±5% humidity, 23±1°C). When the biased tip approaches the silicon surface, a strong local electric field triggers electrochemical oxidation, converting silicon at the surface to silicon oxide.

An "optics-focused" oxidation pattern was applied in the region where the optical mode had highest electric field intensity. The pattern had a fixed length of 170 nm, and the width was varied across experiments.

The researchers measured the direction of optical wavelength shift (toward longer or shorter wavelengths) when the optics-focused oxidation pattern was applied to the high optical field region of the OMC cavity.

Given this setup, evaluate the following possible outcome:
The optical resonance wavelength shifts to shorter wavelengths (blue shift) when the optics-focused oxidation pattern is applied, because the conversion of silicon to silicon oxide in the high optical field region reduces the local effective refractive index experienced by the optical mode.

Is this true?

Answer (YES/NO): YES